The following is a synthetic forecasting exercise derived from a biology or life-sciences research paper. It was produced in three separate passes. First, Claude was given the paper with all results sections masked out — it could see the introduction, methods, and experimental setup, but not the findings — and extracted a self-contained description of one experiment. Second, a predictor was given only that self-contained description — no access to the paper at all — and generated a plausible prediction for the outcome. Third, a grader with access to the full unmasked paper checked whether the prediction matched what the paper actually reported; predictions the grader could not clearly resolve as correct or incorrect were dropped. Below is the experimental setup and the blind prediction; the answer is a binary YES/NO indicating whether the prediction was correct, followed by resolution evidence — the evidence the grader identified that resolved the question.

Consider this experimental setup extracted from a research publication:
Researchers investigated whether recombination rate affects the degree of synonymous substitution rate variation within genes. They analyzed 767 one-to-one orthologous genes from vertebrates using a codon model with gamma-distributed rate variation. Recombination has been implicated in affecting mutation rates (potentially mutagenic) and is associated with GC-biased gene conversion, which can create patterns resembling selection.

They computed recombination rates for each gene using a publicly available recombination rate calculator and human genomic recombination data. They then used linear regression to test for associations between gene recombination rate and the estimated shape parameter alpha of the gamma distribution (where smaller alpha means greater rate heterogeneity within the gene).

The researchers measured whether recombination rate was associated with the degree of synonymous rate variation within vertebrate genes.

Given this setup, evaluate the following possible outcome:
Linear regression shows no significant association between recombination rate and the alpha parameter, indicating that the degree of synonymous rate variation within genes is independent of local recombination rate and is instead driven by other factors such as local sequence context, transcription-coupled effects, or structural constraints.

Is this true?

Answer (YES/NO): YES